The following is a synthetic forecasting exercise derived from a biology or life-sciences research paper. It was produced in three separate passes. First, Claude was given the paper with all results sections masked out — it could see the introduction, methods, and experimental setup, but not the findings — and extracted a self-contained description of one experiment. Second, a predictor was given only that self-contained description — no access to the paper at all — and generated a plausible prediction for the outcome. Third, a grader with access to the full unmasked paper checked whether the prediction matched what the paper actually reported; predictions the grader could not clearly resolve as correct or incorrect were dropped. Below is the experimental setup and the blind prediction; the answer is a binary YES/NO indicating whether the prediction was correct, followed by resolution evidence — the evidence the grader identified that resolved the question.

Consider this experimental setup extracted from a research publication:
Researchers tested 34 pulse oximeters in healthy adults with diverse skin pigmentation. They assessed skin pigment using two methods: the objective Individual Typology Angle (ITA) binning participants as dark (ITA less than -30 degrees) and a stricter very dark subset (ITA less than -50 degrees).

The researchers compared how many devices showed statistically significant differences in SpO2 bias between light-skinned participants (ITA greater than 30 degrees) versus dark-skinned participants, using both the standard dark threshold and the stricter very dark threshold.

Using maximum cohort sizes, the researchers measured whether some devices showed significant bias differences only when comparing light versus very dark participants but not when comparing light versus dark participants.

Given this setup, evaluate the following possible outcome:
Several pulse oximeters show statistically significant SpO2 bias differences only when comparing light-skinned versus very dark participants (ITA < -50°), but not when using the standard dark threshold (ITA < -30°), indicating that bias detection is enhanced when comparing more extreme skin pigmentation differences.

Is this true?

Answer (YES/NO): YES